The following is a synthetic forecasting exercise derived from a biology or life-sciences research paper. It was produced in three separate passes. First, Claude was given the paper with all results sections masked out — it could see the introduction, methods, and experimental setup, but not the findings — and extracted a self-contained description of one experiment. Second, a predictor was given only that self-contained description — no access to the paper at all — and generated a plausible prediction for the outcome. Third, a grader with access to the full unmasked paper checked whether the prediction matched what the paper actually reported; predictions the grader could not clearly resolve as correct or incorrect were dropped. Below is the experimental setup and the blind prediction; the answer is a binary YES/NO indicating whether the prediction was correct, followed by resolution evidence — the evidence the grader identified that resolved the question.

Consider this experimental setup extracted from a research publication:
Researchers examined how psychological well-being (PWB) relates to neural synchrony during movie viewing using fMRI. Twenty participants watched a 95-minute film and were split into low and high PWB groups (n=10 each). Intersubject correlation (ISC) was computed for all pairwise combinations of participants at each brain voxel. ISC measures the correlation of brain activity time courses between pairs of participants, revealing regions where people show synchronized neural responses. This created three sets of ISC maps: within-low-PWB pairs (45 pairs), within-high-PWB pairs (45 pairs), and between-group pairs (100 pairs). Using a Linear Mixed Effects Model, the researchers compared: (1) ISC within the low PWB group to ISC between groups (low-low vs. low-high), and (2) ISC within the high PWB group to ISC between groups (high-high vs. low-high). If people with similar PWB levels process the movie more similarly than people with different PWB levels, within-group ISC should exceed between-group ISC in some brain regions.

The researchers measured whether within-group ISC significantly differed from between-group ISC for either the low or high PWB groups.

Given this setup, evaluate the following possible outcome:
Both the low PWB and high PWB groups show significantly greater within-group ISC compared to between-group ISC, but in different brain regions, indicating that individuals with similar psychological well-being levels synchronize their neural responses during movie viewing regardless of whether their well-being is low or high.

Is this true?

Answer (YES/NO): YES